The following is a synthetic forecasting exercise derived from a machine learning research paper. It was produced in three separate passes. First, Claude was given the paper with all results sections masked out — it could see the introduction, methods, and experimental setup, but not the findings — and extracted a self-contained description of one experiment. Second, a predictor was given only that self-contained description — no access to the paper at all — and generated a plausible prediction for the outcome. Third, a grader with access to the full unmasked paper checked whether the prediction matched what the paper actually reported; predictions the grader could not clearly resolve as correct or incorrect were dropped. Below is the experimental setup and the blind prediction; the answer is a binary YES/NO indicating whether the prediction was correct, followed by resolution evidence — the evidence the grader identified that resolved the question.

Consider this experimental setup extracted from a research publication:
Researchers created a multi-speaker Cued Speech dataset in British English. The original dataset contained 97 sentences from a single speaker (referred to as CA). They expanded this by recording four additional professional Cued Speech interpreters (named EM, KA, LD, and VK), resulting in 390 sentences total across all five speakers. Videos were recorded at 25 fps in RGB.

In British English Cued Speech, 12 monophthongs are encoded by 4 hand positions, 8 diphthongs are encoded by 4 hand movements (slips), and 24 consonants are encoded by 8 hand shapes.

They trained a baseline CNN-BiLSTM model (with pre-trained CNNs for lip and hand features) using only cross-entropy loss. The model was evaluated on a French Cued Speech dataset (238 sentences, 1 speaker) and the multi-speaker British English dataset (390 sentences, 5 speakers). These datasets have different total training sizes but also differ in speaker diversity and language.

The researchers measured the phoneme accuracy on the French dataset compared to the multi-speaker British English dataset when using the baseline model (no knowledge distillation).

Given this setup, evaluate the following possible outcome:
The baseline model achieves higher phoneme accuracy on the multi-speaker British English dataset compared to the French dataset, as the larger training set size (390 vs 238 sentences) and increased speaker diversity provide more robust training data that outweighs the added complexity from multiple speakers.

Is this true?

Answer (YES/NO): NO